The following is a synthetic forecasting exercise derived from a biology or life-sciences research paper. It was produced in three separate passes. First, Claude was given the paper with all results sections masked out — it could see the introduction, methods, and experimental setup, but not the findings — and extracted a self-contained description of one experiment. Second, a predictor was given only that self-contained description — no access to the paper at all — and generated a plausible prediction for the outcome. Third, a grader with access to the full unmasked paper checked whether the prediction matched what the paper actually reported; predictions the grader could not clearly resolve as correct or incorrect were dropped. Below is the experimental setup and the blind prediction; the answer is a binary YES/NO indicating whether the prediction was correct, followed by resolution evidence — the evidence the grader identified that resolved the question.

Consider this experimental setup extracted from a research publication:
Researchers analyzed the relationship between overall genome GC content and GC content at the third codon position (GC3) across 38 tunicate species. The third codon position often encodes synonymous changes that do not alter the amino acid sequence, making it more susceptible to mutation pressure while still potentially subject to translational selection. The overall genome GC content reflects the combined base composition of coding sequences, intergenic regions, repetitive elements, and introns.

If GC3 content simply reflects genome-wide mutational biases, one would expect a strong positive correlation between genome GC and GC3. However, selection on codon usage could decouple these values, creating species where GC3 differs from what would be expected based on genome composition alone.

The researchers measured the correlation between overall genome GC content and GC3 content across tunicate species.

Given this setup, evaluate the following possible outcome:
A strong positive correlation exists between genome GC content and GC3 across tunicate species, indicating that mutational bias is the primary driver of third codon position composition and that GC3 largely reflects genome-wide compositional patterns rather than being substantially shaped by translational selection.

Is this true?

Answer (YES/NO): YES